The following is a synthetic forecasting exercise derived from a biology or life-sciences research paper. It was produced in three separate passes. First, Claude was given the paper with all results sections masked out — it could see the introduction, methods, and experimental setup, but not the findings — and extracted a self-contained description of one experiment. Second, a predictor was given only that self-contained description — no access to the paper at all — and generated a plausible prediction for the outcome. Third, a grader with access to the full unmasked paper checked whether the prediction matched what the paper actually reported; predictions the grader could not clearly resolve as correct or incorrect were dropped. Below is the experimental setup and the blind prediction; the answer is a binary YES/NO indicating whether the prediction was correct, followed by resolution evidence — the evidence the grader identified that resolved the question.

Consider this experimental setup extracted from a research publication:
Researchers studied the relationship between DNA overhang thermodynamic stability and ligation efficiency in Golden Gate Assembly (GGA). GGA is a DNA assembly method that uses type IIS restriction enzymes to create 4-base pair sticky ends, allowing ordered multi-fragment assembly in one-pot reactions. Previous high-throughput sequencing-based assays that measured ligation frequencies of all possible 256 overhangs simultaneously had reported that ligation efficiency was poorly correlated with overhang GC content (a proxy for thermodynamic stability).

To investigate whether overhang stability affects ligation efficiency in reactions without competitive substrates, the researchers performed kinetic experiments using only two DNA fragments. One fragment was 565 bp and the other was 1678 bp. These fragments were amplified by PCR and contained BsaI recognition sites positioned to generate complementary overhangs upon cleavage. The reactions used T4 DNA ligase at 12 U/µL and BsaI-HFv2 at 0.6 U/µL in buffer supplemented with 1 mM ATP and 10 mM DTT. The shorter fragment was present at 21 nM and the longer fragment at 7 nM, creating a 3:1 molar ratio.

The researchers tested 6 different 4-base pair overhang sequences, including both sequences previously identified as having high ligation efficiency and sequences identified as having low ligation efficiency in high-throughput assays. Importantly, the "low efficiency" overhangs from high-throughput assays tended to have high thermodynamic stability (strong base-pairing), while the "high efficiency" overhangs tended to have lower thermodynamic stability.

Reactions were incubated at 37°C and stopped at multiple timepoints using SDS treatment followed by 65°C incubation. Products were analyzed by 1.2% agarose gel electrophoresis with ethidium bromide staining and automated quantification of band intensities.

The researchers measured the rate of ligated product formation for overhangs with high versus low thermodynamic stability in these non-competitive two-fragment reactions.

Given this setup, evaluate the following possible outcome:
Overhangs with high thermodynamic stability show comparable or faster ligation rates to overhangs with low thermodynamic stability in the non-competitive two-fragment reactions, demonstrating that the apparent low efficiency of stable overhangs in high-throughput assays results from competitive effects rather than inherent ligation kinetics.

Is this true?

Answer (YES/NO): YES